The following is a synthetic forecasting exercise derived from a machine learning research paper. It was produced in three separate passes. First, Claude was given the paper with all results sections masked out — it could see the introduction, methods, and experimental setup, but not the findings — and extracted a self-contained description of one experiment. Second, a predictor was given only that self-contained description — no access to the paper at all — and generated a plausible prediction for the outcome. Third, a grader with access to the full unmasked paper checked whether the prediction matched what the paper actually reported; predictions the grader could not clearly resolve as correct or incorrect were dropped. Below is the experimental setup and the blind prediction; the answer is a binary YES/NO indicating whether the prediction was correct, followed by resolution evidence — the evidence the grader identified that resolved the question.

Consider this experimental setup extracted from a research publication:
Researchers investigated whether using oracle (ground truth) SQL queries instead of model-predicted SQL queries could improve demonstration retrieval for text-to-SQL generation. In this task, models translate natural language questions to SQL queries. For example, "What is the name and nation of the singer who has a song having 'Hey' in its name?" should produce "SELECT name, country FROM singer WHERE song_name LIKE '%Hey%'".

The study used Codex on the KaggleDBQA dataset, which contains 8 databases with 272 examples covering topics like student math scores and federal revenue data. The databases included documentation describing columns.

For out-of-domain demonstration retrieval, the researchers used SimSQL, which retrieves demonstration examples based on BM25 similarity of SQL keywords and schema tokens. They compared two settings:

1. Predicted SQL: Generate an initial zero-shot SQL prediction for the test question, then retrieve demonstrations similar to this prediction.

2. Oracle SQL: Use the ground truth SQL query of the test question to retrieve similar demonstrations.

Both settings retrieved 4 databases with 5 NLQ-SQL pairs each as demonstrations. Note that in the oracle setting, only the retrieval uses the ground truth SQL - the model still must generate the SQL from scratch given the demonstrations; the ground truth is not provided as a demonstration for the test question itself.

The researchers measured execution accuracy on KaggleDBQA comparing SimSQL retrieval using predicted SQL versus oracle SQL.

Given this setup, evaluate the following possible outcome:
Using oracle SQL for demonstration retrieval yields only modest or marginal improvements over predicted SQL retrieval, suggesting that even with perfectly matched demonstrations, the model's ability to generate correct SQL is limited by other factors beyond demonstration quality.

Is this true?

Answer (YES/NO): NO